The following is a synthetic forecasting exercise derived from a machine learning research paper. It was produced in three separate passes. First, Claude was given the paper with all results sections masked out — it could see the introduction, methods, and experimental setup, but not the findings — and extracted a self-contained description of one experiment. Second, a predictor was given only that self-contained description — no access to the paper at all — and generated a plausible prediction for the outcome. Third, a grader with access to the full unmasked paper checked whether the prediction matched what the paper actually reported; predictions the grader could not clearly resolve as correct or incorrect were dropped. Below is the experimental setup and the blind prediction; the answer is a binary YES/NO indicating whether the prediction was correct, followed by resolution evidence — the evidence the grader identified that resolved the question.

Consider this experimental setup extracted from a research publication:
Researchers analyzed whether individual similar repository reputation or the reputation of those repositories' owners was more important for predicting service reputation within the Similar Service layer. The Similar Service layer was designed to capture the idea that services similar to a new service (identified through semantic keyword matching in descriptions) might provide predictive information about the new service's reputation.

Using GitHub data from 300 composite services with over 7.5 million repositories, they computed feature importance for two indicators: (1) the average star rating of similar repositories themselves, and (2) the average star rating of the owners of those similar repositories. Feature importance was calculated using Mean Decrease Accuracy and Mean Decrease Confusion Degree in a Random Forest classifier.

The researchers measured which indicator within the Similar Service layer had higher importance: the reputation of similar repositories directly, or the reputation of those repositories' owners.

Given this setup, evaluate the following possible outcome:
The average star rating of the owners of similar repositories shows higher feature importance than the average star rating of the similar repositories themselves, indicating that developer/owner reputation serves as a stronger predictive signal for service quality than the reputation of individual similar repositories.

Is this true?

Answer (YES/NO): YES